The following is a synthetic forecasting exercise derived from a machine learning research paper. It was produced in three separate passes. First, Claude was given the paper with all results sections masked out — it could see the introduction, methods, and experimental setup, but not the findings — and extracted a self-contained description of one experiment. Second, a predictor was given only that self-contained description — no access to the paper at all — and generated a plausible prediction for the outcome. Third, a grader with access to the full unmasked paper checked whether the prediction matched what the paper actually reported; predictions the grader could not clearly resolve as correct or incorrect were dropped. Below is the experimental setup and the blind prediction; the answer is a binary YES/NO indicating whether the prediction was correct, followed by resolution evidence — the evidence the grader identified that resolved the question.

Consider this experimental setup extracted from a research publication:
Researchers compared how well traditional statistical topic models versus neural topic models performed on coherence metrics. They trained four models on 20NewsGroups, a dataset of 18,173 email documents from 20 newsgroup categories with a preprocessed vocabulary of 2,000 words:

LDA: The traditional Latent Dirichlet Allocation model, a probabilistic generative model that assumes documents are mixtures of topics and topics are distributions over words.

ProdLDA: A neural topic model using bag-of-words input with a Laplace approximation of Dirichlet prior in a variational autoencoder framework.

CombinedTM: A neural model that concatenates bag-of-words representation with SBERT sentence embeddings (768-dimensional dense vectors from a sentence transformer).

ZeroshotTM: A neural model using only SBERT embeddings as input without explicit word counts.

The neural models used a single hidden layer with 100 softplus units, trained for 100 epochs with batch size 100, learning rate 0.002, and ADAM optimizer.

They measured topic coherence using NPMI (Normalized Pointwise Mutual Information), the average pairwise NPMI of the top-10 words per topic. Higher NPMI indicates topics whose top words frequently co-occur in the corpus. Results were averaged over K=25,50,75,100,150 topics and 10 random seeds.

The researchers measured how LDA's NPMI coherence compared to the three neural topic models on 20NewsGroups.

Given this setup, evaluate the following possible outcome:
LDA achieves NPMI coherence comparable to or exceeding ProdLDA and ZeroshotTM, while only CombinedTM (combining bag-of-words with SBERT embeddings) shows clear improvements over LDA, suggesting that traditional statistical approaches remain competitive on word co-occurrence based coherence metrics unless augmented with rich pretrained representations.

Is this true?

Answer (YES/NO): NO